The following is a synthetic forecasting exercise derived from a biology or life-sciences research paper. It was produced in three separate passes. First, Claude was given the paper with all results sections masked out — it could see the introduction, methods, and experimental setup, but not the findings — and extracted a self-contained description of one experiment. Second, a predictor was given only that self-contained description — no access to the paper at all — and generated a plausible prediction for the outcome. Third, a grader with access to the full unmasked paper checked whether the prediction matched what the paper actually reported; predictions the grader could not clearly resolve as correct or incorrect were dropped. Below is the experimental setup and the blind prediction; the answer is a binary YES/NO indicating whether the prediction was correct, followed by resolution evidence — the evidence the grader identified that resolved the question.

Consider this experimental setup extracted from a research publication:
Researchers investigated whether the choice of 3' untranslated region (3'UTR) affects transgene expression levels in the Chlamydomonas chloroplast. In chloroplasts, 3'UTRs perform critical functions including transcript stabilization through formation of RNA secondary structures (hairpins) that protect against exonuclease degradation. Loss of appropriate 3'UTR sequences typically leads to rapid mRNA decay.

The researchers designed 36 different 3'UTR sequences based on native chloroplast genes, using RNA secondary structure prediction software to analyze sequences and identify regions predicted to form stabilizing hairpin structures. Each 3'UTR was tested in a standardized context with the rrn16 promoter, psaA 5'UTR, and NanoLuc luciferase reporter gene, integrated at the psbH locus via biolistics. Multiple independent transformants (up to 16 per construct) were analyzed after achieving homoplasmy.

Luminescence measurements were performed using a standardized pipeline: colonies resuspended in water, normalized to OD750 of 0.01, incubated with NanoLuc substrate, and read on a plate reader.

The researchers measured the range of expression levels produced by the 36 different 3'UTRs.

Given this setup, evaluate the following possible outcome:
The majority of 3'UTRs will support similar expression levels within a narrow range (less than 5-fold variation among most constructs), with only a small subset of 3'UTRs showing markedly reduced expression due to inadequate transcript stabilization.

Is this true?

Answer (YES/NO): NO